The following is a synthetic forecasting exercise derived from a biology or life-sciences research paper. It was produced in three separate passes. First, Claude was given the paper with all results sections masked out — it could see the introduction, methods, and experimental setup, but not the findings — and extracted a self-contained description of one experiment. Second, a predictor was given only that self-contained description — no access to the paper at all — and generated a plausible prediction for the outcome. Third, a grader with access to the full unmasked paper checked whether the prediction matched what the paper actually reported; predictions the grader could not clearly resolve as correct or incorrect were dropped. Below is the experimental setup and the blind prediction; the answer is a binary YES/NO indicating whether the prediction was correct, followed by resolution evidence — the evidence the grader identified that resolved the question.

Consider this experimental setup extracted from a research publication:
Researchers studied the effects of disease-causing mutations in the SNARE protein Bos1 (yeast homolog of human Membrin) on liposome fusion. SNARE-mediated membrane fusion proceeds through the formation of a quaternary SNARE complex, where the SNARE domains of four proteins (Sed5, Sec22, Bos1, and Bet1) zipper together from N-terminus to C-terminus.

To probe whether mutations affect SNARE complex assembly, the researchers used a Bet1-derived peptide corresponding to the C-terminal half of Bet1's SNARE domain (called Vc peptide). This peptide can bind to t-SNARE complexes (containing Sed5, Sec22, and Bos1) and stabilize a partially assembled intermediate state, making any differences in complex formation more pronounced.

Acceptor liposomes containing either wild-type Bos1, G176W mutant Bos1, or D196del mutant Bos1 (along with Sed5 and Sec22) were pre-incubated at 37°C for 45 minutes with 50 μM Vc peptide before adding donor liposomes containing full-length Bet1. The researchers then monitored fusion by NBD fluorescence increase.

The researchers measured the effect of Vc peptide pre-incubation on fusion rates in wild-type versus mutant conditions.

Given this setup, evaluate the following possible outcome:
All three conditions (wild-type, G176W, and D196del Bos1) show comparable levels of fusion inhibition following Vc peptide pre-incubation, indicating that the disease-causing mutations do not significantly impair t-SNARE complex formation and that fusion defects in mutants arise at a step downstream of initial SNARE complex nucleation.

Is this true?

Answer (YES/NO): NO